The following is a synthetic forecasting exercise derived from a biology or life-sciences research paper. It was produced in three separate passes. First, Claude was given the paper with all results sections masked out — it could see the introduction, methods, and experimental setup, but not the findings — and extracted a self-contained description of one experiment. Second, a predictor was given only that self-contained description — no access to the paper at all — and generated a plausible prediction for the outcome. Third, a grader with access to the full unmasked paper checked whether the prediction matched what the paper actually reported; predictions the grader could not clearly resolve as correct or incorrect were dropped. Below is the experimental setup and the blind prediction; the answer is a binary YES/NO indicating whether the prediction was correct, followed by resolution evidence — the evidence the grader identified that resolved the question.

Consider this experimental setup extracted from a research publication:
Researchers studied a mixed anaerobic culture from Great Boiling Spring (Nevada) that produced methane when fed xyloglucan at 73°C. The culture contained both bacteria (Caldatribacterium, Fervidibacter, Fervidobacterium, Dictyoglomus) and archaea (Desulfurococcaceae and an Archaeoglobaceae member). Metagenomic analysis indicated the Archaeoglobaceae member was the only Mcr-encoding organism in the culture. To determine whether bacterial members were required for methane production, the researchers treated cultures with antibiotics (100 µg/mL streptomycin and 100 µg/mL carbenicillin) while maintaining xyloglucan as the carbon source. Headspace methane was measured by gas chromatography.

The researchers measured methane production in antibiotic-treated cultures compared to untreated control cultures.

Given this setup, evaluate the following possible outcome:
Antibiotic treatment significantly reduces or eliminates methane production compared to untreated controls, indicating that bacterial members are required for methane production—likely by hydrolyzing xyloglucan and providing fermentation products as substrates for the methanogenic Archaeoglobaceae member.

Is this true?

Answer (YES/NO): NO